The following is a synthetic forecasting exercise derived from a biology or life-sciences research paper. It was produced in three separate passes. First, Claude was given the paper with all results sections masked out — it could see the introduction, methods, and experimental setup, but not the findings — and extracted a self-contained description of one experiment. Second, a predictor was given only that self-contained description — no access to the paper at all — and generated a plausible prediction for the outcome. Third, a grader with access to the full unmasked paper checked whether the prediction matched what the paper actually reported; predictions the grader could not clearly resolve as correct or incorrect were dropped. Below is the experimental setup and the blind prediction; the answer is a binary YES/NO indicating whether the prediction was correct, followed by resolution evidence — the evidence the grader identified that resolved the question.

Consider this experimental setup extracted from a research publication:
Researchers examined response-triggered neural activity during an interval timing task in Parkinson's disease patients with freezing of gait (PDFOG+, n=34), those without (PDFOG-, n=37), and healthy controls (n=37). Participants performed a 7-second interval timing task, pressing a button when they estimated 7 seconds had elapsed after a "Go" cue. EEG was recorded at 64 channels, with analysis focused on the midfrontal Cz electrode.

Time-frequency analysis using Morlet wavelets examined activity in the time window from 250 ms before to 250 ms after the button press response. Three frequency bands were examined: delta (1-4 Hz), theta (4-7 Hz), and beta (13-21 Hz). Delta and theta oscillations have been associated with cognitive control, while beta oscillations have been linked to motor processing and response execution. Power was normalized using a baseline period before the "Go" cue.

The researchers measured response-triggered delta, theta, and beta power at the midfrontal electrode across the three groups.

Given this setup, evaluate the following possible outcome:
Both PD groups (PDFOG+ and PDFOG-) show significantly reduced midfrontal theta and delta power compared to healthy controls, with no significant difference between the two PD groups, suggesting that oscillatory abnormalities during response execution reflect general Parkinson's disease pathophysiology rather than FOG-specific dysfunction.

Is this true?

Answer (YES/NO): NO